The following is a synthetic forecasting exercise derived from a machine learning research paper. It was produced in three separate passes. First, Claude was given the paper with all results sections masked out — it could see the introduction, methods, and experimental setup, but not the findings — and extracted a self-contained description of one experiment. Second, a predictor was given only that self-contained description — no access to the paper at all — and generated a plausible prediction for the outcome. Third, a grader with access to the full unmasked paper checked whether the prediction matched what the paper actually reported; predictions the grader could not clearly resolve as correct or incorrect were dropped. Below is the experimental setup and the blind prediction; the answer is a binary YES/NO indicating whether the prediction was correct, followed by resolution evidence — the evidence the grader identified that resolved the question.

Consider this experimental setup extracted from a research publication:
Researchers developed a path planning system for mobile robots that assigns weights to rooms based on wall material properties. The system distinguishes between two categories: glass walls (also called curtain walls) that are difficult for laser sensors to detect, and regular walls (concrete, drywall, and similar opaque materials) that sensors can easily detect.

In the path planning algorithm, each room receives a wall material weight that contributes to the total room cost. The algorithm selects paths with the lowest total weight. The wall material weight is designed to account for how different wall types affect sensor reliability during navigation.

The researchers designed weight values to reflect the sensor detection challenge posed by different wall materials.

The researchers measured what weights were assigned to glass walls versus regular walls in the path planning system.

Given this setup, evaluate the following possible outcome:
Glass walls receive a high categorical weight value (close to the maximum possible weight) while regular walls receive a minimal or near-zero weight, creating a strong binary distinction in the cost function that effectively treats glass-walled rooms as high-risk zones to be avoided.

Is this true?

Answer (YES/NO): NO